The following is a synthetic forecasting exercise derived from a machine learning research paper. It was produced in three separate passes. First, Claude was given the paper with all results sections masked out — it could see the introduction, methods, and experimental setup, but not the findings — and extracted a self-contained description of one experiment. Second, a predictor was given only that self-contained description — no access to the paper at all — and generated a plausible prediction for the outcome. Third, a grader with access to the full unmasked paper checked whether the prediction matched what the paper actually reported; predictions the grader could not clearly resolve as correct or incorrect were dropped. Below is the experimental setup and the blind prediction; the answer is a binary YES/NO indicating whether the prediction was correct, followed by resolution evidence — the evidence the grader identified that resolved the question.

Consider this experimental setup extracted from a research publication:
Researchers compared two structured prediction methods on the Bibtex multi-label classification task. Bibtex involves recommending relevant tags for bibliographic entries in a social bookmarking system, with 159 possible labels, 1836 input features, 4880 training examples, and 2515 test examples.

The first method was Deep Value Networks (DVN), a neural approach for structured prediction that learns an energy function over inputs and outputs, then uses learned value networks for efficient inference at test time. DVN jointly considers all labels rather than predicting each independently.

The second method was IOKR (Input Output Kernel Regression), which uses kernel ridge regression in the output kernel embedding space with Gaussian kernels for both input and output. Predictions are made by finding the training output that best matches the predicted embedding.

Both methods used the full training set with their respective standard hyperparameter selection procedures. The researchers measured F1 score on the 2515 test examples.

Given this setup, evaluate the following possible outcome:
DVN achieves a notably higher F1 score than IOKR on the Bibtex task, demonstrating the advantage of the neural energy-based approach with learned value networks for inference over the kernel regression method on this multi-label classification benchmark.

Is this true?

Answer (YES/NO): NO